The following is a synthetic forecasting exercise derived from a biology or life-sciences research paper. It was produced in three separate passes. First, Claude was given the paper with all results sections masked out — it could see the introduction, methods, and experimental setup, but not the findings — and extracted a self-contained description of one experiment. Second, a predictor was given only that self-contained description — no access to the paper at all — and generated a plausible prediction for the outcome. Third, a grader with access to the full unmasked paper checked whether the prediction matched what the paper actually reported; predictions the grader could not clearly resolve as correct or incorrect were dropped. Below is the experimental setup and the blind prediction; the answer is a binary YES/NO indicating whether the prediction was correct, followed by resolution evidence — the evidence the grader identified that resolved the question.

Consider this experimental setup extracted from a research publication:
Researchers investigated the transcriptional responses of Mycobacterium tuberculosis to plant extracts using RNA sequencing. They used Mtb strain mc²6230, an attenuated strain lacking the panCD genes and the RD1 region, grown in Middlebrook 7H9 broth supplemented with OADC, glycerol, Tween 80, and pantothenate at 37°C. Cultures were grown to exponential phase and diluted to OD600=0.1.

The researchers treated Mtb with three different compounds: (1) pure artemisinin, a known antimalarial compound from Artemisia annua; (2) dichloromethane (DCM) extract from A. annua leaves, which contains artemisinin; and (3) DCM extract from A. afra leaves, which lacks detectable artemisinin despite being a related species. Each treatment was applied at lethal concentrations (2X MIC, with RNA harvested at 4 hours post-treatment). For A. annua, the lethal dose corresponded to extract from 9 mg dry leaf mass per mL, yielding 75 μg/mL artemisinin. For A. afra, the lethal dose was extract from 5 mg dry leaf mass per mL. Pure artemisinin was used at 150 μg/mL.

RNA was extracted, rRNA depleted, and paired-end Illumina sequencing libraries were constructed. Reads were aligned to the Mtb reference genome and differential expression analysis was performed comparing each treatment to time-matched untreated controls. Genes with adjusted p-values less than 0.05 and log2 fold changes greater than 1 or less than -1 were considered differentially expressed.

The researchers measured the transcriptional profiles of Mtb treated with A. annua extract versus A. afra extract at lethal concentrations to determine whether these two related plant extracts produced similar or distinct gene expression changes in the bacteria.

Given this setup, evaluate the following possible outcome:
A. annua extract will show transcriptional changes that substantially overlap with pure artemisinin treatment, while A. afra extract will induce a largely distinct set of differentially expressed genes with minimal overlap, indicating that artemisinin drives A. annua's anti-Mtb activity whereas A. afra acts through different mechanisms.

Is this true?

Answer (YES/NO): NO